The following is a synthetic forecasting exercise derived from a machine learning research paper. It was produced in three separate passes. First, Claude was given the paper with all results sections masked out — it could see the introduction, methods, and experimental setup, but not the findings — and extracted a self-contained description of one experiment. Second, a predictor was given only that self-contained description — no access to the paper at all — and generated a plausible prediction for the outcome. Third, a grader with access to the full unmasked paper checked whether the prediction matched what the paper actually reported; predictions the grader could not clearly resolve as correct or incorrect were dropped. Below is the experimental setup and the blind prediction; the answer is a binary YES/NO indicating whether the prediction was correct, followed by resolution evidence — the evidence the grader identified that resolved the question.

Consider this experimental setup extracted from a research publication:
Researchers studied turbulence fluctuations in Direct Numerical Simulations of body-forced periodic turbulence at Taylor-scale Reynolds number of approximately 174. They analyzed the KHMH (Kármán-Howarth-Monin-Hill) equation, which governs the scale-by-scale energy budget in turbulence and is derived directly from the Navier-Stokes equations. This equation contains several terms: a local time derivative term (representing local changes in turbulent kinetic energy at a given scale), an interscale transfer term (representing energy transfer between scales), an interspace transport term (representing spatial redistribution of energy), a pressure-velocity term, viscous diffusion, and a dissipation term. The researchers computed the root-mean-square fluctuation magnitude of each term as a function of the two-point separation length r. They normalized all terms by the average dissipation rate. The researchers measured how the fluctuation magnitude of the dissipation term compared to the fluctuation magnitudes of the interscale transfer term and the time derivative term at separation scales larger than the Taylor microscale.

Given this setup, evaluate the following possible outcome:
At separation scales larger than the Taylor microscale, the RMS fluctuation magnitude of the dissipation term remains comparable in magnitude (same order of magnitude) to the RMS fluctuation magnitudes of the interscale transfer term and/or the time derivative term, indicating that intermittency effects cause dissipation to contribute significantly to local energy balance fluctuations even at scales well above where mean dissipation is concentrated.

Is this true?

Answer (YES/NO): NO